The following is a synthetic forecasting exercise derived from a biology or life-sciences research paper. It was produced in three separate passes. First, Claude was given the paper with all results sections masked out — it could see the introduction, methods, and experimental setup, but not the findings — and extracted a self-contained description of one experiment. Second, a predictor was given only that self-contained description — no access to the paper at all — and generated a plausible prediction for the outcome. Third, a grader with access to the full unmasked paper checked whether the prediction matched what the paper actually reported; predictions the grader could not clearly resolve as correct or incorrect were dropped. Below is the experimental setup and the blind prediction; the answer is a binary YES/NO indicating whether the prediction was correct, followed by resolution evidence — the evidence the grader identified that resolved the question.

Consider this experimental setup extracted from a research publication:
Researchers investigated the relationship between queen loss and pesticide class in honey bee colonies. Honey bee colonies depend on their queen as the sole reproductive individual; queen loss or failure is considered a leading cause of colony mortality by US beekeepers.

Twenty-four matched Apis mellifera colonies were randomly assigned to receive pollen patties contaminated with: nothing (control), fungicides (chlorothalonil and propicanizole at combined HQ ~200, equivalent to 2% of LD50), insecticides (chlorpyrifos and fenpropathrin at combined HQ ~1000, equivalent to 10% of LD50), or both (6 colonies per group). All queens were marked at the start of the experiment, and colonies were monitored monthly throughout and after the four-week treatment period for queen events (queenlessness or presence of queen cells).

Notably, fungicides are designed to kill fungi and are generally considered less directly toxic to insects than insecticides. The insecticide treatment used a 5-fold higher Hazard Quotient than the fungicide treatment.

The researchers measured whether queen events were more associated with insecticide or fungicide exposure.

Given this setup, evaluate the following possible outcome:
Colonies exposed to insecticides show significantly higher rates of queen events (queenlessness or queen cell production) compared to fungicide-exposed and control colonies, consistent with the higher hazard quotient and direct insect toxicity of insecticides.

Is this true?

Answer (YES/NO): NO